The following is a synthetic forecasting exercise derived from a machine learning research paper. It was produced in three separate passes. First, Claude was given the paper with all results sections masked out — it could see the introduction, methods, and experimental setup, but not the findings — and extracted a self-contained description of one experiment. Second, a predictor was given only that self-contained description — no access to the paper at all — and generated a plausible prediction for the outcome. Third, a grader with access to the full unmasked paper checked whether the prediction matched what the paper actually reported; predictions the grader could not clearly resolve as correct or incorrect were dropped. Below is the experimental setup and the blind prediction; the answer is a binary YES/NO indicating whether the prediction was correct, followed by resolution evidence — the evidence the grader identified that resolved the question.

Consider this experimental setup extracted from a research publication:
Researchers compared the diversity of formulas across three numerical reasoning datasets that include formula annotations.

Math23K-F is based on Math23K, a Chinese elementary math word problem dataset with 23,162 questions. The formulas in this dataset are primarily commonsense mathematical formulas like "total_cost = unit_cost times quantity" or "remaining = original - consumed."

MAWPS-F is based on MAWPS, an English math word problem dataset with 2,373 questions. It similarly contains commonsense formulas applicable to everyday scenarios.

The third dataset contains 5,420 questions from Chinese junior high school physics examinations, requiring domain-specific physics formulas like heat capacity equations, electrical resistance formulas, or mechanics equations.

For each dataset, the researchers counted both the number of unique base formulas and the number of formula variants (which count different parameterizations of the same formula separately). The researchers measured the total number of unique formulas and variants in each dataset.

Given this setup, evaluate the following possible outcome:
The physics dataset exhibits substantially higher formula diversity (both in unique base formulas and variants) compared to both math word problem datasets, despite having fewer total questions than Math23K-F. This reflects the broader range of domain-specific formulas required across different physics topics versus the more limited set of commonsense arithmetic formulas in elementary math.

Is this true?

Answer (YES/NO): YES